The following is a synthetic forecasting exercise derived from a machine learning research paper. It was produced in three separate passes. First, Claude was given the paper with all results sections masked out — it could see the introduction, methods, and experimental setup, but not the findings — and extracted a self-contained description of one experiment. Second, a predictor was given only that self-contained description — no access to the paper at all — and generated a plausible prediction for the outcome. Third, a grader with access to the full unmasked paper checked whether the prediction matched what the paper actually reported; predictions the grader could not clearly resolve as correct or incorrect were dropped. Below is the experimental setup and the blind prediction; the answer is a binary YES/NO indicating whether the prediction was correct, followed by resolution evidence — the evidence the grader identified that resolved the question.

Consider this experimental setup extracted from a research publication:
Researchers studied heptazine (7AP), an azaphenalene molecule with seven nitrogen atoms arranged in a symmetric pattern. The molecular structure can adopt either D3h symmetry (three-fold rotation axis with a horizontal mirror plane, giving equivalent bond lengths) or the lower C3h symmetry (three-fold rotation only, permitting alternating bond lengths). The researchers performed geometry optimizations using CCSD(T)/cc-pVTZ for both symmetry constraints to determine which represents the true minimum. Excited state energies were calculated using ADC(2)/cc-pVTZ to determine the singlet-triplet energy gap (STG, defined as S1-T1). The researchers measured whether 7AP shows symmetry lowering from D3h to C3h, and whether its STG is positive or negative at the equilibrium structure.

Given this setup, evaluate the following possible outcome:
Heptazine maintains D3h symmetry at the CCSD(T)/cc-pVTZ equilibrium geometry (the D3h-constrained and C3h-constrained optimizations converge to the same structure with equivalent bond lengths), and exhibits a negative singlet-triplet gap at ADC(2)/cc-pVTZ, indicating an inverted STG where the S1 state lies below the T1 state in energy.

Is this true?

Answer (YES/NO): YES